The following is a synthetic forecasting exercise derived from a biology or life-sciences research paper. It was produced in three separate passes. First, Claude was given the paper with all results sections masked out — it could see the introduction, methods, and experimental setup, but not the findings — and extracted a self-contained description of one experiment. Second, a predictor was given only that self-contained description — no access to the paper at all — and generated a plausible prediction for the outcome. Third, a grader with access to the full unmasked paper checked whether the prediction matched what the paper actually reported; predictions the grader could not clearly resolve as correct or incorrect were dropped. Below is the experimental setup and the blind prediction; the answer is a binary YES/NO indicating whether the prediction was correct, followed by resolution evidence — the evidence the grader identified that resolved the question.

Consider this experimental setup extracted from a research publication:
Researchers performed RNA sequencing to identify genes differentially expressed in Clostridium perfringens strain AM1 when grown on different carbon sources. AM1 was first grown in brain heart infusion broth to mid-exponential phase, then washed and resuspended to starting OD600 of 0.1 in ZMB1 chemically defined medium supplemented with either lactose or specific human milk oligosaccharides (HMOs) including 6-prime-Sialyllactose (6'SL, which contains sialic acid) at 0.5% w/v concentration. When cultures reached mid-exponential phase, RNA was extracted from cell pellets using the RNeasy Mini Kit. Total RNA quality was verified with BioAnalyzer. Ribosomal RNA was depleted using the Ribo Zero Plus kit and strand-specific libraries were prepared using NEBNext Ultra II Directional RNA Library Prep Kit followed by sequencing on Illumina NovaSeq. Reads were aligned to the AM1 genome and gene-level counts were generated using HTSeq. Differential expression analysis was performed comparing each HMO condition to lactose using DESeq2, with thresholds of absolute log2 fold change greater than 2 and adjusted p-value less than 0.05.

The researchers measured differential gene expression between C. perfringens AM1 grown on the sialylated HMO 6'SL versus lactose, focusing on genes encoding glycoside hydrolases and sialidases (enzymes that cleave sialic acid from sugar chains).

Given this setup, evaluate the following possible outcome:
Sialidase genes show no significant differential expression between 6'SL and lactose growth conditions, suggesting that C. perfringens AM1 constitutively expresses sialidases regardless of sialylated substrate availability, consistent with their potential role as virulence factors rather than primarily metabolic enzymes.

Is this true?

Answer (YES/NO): NO